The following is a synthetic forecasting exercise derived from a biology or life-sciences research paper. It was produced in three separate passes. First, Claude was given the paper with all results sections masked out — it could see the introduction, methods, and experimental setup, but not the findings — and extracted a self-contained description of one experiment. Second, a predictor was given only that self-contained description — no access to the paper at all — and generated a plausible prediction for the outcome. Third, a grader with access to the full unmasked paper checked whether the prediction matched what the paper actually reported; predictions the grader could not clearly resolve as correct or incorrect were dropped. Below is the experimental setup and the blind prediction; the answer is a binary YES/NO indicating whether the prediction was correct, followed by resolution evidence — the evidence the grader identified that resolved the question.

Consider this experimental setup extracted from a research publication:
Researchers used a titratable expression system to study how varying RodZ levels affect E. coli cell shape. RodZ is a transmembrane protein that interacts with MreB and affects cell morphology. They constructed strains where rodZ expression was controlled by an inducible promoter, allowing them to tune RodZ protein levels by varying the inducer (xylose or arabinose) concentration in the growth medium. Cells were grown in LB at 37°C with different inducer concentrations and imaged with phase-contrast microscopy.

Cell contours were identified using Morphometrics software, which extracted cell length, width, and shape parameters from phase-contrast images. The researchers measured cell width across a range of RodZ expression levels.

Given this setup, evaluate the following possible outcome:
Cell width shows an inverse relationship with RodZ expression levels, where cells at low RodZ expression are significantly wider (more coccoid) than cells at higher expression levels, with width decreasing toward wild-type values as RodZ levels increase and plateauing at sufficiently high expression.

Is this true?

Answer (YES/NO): YES